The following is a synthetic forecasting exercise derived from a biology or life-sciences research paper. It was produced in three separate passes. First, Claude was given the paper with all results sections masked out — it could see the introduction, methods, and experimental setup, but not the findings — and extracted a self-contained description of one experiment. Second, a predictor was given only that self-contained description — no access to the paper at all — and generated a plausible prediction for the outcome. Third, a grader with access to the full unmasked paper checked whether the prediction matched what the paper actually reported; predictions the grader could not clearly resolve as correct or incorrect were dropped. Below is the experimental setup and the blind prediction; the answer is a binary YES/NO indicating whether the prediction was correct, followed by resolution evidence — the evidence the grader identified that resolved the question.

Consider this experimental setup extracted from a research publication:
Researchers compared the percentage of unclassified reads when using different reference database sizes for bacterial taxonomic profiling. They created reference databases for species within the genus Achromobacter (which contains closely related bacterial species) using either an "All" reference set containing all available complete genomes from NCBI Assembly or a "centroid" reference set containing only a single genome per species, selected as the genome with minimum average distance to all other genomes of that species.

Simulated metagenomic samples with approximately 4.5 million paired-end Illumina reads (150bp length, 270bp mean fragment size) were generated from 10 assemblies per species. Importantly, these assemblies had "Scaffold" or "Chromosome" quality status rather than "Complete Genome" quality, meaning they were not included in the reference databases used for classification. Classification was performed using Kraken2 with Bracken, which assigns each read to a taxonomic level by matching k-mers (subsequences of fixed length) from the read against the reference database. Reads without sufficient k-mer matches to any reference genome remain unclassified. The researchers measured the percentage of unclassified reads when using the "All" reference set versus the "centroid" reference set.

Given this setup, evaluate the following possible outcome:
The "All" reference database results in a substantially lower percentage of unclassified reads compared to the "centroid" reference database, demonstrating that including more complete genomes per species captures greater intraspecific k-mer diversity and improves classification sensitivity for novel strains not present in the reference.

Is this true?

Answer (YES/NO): YES